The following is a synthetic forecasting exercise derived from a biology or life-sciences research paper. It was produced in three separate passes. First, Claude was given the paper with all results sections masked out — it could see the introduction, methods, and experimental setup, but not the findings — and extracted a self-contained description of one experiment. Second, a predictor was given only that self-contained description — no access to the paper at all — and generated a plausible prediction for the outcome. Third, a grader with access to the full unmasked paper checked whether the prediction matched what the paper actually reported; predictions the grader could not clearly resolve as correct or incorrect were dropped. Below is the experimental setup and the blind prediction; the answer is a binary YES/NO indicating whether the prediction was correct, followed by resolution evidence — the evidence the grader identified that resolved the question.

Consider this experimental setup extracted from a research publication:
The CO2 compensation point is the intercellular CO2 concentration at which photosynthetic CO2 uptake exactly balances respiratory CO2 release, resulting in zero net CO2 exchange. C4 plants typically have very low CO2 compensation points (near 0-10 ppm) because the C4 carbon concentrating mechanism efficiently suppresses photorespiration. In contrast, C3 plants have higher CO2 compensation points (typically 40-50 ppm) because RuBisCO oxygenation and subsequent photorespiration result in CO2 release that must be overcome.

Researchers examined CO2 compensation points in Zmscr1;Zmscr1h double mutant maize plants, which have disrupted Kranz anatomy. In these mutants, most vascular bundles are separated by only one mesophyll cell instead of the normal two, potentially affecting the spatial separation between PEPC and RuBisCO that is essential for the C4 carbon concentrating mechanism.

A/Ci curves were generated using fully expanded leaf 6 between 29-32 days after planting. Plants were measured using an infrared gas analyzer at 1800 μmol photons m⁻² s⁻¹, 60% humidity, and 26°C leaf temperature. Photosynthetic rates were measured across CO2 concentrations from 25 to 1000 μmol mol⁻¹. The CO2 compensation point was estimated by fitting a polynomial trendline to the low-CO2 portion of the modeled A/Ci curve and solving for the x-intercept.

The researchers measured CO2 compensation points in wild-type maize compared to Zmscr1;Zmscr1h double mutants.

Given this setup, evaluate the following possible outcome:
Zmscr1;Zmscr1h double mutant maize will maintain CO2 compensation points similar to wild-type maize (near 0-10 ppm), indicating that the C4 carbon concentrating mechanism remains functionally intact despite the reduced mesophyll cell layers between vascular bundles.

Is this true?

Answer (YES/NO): YES